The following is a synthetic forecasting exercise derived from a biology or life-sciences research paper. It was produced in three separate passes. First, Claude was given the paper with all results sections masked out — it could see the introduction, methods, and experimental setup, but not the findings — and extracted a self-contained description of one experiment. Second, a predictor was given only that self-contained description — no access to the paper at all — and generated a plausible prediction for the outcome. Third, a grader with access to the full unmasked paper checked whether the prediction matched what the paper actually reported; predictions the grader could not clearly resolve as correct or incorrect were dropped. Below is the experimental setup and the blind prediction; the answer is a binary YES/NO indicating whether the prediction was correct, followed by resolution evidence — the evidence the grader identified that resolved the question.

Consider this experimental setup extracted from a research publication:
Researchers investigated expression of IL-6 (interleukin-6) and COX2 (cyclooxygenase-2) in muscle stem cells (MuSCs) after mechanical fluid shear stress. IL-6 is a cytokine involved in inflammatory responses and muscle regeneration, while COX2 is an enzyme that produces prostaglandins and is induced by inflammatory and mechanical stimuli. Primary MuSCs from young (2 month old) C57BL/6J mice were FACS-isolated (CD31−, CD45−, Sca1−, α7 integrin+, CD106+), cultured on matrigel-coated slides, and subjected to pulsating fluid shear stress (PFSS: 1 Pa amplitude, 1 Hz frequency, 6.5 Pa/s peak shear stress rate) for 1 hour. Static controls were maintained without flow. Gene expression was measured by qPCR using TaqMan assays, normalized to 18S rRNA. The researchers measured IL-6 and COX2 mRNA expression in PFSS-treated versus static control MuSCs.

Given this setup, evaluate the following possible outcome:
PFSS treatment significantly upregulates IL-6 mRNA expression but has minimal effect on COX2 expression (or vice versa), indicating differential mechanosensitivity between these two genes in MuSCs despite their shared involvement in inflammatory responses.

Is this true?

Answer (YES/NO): YES